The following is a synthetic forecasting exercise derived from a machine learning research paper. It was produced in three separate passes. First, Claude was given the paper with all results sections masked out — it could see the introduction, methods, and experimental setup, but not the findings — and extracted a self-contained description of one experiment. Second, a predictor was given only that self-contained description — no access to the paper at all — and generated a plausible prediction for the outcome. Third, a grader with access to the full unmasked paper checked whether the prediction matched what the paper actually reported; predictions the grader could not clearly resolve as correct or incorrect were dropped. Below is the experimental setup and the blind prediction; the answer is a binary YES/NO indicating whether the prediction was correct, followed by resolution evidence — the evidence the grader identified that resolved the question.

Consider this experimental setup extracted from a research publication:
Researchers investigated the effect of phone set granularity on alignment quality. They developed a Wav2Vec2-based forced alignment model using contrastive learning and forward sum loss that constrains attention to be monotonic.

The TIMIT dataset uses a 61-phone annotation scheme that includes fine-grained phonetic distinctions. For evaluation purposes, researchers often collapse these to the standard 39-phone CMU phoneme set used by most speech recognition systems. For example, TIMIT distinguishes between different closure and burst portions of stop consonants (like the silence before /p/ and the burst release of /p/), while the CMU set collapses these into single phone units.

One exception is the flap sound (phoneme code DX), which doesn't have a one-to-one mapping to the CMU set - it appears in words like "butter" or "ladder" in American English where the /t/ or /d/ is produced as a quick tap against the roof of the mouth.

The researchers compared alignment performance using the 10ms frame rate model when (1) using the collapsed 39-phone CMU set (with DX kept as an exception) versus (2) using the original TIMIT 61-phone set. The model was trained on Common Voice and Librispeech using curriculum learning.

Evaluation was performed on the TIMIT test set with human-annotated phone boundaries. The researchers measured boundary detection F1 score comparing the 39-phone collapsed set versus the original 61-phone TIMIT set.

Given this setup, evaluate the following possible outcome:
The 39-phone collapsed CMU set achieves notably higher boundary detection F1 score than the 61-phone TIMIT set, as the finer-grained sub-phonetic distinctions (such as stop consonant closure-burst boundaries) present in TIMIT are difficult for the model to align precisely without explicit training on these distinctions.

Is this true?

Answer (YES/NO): NO